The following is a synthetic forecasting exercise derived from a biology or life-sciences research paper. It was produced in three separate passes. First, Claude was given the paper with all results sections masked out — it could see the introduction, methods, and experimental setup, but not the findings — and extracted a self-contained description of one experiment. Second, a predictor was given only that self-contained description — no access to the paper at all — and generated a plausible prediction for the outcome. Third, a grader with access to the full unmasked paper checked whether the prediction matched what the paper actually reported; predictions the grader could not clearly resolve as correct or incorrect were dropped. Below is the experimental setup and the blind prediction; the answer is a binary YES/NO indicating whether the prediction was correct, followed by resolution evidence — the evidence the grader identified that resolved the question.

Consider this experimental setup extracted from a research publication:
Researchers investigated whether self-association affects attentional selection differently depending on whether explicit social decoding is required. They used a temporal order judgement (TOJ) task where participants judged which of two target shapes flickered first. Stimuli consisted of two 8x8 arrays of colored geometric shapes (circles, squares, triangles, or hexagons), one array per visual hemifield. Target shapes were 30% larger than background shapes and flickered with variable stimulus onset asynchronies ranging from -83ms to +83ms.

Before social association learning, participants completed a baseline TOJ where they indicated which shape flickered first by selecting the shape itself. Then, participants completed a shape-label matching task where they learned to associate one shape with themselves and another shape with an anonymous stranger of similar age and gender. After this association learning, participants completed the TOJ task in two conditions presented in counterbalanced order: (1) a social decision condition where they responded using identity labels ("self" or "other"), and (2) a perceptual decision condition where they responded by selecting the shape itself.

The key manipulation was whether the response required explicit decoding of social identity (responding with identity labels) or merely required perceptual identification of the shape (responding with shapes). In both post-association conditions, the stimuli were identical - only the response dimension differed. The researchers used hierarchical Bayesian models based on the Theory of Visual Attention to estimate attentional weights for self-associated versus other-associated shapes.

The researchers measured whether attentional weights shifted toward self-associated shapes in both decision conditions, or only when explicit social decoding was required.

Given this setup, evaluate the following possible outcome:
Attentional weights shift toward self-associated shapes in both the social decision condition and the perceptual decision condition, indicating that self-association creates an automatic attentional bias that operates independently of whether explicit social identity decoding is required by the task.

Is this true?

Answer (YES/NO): NO